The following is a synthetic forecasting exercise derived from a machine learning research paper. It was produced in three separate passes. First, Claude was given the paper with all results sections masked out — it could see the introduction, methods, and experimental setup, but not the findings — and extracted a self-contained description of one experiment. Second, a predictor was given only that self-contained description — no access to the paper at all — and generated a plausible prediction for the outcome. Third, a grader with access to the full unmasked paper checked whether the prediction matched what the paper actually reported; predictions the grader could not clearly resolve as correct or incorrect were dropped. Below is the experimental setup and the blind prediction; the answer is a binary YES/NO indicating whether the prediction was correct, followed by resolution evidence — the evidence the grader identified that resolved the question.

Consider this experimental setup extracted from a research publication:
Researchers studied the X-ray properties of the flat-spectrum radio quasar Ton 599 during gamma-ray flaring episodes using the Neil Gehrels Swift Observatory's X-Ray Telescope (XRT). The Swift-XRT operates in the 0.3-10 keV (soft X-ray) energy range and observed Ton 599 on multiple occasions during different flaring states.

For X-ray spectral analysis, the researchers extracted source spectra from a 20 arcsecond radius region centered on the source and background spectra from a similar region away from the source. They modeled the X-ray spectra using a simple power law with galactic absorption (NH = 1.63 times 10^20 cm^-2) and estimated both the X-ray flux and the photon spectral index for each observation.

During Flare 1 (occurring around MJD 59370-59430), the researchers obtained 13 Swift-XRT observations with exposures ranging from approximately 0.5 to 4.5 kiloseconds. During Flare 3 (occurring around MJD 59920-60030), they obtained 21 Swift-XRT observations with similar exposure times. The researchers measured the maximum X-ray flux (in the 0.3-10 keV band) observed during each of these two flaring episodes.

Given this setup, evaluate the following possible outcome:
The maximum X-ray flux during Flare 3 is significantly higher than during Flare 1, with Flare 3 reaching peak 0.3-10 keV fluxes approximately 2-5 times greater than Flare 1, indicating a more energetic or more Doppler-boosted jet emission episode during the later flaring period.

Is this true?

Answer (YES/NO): NO